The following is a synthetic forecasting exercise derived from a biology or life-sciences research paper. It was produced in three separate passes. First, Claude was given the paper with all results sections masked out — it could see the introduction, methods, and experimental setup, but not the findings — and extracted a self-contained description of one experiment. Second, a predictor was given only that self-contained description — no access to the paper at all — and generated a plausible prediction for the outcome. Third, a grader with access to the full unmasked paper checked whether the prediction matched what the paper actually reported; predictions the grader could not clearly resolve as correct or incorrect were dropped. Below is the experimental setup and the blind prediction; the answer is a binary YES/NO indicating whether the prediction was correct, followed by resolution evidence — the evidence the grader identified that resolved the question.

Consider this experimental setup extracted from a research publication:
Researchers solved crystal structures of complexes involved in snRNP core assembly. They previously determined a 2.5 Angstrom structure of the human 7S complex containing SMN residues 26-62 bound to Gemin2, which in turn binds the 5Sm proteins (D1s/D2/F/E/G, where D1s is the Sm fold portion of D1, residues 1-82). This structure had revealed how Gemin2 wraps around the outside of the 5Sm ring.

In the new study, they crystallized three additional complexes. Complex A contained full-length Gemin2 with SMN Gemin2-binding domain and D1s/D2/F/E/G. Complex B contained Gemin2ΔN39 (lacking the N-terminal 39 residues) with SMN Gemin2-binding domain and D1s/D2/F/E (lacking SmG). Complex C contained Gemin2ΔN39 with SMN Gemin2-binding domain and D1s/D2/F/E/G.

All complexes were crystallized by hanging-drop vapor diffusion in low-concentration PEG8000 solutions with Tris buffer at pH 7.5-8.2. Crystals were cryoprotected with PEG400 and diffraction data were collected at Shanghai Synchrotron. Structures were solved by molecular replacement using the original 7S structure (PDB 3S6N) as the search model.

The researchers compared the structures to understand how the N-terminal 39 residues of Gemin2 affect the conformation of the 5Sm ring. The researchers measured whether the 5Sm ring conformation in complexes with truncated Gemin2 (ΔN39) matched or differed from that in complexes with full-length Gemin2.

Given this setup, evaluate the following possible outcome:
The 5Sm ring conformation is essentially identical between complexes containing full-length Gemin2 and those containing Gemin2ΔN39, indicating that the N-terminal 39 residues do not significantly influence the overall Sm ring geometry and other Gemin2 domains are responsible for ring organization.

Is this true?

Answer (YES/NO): YES